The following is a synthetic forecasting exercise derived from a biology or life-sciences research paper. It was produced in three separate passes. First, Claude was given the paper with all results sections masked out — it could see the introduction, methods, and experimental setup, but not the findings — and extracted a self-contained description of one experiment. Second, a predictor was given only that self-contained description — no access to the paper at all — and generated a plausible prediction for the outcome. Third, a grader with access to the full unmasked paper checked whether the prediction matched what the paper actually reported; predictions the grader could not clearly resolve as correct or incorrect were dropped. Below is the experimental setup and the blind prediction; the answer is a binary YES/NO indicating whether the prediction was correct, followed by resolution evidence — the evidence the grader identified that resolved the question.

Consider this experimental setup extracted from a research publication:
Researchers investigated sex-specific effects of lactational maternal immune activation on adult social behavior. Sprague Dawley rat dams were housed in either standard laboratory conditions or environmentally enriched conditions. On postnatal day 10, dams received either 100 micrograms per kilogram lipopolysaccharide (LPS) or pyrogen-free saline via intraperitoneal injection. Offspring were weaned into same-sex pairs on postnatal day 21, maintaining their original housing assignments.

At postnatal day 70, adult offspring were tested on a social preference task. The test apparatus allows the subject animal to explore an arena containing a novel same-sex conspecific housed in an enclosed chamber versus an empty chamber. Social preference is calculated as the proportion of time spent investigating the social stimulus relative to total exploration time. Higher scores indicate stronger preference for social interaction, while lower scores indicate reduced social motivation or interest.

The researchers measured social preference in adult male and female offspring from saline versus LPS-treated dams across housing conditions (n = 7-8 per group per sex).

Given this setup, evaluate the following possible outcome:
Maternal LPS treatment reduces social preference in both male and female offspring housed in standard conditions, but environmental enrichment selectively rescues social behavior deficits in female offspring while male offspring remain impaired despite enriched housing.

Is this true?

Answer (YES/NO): NO